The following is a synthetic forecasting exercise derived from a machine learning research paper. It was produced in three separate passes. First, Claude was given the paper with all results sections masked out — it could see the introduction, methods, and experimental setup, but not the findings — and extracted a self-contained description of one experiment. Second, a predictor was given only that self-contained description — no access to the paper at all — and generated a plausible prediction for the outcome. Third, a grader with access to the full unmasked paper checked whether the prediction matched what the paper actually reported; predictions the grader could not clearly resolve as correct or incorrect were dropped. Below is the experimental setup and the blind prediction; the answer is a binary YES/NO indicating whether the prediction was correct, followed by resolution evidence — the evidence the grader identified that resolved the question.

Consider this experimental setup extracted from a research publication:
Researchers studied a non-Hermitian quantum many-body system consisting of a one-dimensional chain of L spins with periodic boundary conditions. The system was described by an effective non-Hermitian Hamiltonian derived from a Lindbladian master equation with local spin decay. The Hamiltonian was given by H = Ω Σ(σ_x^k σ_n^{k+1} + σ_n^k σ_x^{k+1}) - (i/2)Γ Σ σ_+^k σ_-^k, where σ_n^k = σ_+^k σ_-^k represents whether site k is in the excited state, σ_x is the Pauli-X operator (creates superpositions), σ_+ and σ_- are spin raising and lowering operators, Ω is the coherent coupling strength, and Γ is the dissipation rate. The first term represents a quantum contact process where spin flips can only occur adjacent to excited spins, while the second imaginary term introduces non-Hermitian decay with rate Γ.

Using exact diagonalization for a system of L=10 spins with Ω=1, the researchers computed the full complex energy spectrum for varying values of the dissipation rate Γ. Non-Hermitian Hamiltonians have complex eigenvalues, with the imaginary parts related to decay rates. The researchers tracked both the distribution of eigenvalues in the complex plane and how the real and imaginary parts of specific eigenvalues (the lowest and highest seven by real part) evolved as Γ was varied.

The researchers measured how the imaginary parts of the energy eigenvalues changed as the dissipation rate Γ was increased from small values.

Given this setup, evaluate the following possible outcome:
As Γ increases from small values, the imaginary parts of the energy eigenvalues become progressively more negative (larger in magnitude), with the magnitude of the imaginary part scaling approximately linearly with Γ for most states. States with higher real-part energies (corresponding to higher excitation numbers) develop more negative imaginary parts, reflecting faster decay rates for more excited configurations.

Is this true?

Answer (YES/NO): NO